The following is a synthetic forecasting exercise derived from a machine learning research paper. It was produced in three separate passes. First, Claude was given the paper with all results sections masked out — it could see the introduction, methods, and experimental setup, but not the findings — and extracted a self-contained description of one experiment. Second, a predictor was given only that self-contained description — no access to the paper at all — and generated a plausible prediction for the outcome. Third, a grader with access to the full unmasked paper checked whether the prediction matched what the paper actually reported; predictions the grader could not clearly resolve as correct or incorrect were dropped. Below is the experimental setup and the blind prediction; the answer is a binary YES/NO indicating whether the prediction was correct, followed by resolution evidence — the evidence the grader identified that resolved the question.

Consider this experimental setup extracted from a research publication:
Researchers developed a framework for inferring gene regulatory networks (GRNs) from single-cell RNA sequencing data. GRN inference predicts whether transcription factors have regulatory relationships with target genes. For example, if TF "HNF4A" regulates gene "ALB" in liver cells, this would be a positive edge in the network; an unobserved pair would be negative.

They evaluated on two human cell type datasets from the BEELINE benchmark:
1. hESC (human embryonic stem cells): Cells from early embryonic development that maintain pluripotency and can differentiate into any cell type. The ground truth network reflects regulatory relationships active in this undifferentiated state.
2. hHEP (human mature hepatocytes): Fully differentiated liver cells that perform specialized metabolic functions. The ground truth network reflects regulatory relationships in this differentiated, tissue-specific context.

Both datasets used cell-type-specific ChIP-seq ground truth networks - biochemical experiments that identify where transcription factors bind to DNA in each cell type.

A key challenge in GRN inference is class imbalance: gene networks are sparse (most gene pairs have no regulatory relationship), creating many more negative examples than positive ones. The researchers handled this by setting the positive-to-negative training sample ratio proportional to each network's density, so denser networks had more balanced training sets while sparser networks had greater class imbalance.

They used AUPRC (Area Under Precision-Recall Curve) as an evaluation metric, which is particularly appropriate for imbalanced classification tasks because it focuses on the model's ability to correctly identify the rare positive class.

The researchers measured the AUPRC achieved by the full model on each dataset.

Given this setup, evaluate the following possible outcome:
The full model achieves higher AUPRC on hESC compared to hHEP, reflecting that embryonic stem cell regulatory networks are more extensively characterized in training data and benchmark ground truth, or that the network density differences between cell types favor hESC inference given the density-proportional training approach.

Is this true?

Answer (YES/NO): NO